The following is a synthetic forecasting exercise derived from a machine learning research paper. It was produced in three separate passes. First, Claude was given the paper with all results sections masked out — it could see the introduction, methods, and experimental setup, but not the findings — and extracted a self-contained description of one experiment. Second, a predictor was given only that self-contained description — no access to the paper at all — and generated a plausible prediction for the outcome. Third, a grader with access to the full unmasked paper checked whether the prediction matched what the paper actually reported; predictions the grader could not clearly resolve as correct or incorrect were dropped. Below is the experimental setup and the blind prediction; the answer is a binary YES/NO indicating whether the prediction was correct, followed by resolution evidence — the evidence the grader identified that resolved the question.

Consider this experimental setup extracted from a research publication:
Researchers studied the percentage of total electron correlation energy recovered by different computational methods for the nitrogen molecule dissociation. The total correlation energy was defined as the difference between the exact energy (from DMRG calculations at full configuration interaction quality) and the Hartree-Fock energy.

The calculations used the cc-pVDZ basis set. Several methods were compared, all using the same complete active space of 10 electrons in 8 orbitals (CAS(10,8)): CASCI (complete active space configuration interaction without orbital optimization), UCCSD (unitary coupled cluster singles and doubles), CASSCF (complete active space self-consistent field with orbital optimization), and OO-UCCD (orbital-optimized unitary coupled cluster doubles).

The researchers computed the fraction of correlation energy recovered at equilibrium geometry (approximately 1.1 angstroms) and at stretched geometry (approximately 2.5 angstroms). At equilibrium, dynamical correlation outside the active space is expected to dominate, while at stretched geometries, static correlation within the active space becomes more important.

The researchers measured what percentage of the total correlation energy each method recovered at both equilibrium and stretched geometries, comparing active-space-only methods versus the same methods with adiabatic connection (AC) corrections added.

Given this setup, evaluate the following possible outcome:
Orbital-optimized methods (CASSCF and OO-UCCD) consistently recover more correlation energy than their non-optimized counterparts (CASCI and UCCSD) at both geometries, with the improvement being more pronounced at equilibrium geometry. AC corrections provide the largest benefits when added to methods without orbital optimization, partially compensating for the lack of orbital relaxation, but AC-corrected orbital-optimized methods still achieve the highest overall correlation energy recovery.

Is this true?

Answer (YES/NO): NO